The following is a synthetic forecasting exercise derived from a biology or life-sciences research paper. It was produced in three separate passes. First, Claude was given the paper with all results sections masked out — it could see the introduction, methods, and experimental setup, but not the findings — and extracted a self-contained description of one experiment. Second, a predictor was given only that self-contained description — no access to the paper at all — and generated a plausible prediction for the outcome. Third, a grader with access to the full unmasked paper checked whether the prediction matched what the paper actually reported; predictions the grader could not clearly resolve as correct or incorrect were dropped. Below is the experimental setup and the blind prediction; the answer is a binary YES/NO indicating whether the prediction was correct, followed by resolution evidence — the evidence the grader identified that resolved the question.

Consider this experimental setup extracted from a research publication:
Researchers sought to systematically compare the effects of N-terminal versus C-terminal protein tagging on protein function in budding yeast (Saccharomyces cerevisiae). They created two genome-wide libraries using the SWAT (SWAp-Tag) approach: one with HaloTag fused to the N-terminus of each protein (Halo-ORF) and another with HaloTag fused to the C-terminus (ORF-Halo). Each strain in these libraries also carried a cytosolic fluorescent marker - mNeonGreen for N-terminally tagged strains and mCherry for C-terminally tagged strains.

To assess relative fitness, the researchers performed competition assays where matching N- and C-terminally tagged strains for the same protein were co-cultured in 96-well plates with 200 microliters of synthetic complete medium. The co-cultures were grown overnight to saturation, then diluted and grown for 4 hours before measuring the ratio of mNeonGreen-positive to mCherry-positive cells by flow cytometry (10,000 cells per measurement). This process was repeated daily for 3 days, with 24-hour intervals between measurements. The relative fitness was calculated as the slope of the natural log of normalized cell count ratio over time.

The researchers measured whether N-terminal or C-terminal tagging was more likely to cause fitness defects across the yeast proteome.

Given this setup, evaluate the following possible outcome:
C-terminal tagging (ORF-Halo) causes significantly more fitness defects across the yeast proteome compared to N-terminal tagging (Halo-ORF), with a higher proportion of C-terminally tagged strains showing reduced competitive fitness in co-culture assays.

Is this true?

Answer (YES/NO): NO